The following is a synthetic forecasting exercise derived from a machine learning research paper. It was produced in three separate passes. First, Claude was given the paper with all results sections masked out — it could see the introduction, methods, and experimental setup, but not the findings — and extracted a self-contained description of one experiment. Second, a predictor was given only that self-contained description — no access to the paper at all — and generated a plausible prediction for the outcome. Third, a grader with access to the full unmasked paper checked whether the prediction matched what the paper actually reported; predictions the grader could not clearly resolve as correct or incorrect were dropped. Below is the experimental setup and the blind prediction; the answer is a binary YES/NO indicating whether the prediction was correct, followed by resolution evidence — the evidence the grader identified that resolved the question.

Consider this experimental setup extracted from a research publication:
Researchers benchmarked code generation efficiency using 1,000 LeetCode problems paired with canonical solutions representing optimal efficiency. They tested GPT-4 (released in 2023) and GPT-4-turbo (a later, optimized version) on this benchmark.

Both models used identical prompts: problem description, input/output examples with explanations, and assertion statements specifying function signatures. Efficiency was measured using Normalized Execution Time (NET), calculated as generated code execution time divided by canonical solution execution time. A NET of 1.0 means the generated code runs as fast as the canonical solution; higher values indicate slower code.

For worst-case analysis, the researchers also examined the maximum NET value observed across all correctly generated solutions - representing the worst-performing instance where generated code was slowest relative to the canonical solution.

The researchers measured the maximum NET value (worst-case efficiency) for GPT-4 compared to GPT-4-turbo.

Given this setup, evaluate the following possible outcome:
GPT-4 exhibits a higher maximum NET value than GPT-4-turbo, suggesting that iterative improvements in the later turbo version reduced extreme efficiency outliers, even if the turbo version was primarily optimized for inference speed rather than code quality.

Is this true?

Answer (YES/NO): YES